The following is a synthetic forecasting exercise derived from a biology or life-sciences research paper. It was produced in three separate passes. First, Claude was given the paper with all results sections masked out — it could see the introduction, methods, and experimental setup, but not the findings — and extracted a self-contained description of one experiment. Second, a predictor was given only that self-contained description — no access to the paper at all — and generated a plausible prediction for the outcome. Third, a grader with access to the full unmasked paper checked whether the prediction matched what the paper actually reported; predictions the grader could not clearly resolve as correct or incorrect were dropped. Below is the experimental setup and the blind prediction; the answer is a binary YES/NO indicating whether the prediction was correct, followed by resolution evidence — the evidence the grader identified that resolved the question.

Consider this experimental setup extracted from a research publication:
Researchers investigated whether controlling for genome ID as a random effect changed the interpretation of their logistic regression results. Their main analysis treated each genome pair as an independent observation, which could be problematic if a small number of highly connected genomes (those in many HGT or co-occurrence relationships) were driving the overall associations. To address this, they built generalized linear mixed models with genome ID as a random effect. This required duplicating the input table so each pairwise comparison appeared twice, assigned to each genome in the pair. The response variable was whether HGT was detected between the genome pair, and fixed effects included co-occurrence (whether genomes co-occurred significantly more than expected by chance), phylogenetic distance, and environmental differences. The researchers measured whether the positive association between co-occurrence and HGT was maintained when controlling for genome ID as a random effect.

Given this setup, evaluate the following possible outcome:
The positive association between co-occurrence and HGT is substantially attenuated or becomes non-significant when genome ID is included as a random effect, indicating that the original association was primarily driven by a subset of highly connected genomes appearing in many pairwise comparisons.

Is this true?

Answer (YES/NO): NO